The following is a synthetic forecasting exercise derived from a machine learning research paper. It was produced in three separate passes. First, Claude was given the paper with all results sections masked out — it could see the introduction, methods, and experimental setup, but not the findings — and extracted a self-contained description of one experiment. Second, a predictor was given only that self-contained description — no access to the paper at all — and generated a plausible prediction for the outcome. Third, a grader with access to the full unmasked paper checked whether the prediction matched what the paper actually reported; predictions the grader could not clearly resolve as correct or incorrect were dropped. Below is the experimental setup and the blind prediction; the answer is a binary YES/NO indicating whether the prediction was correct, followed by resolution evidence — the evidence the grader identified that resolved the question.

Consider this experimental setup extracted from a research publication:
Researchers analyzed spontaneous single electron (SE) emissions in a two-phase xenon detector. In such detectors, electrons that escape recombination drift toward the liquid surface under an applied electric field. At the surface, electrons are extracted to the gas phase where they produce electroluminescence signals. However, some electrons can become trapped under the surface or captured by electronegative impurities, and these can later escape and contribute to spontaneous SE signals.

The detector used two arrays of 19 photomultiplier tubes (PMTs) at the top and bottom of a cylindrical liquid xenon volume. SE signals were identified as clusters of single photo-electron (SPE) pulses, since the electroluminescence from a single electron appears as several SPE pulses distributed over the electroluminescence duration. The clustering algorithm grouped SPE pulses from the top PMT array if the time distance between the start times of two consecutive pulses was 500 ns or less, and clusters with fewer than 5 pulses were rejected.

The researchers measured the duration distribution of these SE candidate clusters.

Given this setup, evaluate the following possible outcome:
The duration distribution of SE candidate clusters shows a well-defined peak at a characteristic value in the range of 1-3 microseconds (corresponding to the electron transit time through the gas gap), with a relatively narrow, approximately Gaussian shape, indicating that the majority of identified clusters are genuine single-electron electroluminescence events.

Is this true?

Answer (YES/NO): NO